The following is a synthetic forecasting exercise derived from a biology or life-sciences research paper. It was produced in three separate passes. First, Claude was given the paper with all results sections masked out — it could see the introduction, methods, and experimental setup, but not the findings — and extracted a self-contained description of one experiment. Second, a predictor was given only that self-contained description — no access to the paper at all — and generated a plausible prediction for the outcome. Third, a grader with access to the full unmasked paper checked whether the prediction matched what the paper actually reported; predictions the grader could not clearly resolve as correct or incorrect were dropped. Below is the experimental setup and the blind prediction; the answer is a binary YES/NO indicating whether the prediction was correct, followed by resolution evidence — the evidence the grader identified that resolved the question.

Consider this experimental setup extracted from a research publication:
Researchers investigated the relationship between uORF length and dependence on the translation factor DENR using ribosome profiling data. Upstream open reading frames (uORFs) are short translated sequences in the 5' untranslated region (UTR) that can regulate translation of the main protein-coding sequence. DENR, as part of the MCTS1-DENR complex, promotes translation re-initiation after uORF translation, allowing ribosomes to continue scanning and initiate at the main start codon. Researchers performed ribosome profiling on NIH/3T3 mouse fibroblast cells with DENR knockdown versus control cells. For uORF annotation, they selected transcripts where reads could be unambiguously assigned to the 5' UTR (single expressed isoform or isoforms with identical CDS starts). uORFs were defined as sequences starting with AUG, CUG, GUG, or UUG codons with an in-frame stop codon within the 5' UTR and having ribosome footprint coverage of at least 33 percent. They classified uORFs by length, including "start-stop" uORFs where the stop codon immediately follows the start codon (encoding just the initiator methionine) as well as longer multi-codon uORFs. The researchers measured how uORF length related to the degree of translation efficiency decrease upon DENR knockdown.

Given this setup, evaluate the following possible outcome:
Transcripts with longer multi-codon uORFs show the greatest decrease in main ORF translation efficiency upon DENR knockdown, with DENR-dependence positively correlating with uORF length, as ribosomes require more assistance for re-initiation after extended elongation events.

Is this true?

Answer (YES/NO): NO